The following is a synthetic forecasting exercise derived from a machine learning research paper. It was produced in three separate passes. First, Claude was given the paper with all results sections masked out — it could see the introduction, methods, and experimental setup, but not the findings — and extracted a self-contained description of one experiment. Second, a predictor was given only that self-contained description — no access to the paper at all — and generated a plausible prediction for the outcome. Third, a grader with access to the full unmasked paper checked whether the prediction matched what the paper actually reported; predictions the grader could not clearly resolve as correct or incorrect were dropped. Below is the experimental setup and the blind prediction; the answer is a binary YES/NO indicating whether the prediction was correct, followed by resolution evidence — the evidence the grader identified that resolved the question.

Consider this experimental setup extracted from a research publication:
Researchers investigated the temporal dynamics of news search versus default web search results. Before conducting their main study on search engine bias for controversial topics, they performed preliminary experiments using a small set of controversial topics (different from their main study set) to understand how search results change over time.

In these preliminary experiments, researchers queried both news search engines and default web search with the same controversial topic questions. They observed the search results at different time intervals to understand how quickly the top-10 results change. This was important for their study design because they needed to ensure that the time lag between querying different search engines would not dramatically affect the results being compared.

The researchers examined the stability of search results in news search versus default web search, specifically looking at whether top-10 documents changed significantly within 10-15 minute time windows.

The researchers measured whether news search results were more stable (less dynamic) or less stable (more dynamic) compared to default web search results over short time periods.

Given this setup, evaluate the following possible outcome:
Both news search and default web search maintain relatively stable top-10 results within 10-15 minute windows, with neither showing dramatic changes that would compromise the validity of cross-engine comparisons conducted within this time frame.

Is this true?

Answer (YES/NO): NO